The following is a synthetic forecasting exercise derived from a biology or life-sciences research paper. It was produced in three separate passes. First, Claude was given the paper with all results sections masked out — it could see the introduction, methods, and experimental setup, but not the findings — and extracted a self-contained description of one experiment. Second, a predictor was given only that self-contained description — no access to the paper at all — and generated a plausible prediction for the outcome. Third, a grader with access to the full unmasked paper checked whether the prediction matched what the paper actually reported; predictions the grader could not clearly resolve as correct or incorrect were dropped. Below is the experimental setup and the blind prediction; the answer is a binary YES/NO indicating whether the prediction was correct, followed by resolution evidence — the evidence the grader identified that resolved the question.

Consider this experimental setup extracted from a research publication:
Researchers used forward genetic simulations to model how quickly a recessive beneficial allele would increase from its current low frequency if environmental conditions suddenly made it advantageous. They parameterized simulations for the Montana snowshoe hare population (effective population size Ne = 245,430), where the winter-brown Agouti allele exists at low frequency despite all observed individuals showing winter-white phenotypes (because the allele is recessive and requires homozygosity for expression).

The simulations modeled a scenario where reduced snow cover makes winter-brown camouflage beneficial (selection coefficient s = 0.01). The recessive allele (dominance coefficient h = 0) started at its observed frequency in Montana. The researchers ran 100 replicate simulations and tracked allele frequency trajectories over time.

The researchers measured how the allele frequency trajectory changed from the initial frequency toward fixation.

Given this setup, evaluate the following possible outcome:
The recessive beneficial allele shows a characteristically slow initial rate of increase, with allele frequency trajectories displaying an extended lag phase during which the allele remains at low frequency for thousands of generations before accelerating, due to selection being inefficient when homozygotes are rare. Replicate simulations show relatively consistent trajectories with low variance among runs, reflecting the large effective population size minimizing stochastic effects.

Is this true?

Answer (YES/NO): NO